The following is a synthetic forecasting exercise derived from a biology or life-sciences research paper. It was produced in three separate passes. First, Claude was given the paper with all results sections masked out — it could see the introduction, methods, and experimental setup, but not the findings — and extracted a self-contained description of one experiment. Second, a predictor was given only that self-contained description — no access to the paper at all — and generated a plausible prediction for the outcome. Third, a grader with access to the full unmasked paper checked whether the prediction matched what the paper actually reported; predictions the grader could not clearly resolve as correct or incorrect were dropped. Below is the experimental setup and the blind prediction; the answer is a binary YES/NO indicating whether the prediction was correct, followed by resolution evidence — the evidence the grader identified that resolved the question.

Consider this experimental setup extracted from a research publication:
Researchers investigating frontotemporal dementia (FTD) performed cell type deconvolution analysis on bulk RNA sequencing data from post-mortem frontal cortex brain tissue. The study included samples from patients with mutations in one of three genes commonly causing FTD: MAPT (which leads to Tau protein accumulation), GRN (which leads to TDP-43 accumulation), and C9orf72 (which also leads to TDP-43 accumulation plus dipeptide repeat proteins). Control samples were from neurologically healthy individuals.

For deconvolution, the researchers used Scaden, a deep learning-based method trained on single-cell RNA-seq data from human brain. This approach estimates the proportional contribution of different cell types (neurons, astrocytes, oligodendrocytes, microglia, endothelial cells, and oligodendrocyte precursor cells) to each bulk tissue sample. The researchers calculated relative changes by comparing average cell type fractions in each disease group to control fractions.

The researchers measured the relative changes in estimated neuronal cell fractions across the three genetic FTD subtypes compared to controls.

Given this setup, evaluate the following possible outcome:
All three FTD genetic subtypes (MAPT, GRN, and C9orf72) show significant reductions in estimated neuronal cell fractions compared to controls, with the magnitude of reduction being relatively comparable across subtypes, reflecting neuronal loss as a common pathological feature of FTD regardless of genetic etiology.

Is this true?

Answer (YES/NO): NO